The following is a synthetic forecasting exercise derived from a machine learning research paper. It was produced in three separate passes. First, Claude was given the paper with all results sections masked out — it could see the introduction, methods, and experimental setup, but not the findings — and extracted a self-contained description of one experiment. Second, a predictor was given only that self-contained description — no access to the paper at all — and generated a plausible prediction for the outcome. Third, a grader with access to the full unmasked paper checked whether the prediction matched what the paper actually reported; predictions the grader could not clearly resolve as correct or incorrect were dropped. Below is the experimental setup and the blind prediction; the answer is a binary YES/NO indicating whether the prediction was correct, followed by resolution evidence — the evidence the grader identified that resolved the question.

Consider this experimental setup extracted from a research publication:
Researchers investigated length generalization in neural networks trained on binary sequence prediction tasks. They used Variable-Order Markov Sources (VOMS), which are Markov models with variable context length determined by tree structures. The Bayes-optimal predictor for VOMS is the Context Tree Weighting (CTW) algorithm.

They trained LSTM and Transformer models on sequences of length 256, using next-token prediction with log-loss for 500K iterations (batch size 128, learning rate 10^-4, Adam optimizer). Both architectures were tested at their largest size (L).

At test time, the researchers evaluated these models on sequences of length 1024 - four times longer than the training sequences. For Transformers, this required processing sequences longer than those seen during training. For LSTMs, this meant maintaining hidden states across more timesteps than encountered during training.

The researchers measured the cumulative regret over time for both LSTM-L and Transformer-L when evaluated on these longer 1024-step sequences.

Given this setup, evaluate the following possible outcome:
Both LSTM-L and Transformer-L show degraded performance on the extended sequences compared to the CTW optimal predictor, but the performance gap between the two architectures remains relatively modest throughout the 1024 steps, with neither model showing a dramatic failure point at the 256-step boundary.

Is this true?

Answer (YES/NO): NO